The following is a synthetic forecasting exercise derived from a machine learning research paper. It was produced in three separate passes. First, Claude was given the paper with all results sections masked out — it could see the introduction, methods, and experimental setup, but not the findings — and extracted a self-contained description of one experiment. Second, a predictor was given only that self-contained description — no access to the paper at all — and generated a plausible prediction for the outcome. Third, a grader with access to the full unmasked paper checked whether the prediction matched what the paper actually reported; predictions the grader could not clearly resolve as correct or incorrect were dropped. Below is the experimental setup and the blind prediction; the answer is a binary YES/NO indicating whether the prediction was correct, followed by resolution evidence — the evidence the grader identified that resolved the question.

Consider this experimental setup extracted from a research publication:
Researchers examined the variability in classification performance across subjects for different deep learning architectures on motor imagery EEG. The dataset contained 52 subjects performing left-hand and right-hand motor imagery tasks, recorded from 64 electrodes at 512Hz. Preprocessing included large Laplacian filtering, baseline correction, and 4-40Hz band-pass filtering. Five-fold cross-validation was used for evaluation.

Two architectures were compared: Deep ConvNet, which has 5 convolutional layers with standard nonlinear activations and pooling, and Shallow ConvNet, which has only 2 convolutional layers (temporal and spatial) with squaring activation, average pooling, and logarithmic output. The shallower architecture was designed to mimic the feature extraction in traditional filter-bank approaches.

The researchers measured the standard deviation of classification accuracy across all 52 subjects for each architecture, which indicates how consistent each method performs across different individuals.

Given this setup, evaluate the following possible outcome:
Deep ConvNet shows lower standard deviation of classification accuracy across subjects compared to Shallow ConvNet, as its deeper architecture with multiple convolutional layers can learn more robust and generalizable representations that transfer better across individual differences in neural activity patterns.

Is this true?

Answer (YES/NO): YES